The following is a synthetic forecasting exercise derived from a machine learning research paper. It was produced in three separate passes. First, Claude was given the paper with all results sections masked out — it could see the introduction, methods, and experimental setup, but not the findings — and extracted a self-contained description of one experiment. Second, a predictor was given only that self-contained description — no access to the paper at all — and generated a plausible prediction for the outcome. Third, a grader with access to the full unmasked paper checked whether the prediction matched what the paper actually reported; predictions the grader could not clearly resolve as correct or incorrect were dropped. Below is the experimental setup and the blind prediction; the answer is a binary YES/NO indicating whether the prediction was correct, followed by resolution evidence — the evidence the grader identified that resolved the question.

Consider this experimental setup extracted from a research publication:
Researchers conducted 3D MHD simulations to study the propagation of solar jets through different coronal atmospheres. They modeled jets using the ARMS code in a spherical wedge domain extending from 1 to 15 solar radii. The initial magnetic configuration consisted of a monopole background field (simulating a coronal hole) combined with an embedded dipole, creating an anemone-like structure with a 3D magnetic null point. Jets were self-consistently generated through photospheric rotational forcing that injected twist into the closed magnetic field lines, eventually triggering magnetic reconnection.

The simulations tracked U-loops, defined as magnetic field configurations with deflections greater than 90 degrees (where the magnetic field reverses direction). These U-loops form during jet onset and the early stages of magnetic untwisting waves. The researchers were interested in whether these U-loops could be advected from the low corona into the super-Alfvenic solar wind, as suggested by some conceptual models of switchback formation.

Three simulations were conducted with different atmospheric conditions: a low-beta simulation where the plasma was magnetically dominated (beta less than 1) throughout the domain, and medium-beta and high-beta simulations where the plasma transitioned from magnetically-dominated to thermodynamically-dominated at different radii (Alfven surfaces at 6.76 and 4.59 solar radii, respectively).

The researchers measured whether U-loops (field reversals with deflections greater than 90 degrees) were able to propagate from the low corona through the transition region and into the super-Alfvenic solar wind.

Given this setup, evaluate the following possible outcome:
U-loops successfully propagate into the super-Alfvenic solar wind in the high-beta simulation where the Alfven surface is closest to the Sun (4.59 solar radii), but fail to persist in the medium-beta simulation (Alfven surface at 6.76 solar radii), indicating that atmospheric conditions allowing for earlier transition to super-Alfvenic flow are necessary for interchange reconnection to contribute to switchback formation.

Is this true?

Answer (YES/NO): NO